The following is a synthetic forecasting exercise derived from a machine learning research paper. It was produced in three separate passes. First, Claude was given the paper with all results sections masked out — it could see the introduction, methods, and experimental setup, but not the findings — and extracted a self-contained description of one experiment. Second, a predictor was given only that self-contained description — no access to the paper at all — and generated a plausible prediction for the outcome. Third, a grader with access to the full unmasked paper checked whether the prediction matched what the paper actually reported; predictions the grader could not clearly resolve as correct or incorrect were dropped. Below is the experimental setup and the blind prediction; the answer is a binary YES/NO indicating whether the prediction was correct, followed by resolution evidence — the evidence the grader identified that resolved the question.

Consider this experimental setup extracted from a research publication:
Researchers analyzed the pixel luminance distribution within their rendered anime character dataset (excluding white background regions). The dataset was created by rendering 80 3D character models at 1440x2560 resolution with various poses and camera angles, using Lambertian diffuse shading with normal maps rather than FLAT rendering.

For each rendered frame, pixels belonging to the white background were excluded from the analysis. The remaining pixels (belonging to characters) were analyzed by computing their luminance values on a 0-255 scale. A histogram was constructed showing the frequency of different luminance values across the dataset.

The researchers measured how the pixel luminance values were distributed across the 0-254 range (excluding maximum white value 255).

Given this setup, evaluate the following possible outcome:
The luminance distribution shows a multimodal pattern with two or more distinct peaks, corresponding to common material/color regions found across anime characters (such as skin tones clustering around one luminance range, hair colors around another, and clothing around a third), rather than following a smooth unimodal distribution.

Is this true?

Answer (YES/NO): NO